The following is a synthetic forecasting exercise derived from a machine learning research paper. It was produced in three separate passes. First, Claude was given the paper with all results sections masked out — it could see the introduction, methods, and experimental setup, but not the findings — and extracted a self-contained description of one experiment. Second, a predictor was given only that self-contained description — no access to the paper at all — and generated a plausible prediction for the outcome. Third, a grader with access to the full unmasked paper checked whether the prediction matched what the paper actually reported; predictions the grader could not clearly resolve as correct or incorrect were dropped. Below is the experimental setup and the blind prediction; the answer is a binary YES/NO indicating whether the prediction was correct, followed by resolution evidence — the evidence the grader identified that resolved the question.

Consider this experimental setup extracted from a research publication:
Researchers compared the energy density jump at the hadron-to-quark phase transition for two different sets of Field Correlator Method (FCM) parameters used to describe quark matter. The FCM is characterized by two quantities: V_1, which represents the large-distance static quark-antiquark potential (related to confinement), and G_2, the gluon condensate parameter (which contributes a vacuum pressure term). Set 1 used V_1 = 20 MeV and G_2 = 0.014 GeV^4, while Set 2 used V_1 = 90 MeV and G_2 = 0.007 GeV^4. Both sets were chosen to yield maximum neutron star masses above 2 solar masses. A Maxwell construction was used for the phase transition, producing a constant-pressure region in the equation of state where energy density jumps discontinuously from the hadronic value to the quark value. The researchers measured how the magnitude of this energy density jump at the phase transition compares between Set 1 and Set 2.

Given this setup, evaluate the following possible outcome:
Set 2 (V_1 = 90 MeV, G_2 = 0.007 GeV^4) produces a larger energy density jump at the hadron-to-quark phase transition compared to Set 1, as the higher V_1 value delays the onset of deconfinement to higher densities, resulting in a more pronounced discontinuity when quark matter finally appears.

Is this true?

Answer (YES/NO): NO